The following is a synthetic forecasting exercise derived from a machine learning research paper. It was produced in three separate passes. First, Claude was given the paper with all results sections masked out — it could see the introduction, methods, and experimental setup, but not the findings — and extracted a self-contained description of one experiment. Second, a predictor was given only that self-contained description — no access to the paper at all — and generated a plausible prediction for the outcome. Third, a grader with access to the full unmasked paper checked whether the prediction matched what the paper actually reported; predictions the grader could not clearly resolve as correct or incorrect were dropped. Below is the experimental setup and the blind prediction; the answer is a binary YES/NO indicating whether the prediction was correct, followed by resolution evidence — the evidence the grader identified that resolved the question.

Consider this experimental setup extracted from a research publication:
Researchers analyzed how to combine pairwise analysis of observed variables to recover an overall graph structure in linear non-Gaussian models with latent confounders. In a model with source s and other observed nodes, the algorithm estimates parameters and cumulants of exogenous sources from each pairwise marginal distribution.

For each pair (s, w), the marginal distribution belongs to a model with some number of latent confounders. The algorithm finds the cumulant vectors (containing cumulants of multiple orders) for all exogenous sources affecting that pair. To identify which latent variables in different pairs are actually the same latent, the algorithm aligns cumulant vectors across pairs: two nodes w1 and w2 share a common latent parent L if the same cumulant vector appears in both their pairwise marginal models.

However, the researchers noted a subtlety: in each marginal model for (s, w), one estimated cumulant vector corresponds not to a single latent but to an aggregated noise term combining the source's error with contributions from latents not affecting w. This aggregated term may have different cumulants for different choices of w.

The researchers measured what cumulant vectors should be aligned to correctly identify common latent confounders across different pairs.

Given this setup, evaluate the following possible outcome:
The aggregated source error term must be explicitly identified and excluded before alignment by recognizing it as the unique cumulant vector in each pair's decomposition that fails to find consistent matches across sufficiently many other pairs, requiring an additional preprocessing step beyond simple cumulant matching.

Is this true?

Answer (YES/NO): NO